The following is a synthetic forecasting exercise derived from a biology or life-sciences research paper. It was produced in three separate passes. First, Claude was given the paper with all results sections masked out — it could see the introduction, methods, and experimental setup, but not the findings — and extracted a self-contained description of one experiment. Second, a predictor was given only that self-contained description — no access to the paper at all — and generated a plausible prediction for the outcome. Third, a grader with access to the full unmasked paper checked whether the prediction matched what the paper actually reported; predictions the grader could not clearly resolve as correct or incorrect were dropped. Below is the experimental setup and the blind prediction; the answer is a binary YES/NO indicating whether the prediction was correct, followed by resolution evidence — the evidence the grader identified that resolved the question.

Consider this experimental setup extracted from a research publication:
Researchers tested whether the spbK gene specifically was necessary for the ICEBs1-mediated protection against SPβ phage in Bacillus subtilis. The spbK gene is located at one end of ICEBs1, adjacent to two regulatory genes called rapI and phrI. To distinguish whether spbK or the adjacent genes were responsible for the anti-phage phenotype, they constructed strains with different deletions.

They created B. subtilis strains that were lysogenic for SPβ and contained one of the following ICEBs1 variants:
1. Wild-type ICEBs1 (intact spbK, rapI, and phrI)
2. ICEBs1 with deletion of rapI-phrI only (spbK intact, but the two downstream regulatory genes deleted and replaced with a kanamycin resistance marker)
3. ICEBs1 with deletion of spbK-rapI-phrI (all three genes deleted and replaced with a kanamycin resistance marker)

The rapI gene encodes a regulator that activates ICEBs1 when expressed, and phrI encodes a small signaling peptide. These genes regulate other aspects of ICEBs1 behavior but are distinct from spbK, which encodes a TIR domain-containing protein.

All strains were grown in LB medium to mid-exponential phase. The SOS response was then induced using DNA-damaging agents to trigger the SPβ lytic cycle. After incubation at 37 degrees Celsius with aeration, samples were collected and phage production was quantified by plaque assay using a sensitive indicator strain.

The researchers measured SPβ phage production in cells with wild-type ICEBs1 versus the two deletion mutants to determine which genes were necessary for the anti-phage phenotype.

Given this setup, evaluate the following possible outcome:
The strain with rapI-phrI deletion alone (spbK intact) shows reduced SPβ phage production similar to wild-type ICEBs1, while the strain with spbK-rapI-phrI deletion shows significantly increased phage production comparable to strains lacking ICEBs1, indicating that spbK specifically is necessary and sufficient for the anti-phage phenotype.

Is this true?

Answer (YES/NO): YES